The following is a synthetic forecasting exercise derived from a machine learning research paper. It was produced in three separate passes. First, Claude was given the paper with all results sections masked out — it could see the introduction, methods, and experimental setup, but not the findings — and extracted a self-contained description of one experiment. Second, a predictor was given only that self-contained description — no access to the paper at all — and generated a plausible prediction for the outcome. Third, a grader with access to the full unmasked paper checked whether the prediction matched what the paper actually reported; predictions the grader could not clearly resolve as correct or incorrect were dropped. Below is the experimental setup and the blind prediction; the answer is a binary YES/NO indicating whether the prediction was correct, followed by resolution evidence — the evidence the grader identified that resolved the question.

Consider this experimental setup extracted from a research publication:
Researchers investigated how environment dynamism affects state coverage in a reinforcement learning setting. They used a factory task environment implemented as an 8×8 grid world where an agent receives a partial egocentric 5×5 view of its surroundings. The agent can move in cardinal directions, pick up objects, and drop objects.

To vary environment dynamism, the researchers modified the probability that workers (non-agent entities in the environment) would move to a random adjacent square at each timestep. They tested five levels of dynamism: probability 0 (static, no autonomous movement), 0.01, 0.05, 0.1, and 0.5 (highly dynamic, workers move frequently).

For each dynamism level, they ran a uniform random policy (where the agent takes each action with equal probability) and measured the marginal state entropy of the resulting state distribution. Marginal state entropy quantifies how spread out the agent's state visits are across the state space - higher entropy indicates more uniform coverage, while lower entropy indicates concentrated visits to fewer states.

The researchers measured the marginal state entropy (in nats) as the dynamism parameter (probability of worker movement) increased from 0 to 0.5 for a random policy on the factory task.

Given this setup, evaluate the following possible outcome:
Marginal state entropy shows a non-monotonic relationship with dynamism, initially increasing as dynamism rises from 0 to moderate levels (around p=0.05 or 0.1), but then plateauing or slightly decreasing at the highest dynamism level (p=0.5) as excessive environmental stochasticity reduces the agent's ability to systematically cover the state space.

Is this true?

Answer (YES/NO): NO